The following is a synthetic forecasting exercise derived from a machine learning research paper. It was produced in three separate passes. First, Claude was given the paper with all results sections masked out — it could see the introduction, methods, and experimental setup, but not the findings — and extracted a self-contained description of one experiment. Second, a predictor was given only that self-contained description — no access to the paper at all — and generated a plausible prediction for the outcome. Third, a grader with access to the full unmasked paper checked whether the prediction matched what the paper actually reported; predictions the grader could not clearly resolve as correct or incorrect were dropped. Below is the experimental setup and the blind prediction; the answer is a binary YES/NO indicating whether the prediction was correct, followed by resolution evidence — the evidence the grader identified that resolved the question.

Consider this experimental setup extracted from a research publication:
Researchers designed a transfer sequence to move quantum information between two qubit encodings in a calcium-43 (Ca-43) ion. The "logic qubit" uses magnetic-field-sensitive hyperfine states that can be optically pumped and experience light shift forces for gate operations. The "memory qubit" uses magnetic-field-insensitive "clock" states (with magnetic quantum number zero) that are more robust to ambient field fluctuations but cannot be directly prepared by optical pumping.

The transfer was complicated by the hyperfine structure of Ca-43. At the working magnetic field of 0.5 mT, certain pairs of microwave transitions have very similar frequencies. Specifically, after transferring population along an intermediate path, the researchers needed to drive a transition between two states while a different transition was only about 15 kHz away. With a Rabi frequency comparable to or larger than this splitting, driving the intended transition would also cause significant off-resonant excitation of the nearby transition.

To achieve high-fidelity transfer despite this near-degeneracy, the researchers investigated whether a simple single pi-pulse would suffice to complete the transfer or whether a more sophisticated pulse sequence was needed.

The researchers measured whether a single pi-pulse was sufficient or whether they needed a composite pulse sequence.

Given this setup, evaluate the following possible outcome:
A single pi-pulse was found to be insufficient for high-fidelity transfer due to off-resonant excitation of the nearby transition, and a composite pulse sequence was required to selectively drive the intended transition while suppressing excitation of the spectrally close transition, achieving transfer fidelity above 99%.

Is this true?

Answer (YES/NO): NO